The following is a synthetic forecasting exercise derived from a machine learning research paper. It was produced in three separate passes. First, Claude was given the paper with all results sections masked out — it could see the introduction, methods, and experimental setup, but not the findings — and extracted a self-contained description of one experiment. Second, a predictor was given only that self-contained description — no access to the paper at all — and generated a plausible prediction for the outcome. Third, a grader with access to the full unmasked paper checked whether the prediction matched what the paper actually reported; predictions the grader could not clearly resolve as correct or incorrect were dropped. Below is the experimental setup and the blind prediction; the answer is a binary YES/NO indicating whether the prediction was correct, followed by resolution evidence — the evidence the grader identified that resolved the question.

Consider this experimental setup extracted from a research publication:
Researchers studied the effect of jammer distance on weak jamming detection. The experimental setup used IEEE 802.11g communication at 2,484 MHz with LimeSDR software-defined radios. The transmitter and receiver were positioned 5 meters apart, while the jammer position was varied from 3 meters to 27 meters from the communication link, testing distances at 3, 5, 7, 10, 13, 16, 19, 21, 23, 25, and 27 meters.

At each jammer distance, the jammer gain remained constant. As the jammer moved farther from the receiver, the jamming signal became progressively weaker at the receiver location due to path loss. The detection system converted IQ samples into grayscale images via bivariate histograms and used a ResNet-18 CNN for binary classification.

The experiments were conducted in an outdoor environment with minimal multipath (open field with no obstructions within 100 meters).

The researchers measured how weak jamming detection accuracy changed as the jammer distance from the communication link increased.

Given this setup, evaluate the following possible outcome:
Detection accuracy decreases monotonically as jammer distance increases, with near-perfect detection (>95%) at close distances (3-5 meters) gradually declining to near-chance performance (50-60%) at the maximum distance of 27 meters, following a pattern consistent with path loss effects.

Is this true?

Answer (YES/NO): NO